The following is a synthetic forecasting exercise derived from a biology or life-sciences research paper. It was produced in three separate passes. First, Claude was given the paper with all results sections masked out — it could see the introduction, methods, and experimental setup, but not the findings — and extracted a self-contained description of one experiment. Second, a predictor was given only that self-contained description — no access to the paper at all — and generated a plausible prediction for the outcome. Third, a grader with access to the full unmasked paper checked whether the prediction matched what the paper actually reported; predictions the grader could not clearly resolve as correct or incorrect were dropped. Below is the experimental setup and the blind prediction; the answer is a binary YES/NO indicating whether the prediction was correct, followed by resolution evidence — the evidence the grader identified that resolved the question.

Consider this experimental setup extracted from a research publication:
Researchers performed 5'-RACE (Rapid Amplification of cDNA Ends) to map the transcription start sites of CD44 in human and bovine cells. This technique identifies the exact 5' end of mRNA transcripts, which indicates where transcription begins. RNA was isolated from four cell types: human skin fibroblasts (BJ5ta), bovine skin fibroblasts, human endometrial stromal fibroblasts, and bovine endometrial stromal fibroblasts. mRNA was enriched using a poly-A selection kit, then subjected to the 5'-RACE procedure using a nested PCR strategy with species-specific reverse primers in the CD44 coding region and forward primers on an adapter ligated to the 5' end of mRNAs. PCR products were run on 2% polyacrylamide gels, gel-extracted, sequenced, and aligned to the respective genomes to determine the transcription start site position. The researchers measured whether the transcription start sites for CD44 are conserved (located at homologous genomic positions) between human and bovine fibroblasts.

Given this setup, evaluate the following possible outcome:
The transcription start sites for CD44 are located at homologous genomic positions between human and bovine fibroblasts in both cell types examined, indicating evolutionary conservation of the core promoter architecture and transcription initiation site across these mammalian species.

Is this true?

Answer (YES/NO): YES